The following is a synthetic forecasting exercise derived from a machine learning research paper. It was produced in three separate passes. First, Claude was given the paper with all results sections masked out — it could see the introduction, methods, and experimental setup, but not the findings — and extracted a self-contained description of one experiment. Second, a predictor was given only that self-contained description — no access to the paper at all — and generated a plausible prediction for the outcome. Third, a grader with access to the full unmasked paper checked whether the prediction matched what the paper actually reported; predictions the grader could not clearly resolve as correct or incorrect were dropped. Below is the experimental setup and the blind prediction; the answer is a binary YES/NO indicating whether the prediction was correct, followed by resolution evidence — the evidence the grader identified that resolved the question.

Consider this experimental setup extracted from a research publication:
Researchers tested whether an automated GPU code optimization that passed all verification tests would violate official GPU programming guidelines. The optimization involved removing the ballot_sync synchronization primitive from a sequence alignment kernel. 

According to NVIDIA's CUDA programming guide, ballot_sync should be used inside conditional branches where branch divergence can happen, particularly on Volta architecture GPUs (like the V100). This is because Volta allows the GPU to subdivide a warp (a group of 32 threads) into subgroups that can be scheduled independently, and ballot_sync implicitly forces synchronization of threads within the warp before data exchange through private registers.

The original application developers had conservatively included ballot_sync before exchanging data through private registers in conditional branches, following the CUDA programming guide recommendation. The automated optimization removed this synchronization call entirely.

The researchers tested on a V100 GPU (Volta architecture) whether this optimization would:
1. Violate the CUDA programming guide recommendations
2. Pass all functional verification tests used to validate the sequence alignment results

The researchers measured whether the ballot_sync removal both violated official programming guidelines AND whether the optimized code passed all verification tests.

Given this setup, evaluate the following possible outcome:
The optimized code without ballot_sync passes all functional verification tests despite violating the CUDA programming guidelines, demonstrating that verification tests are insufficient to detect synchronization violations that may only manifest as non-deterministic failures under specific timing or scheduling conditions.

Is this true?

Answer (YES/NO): NO